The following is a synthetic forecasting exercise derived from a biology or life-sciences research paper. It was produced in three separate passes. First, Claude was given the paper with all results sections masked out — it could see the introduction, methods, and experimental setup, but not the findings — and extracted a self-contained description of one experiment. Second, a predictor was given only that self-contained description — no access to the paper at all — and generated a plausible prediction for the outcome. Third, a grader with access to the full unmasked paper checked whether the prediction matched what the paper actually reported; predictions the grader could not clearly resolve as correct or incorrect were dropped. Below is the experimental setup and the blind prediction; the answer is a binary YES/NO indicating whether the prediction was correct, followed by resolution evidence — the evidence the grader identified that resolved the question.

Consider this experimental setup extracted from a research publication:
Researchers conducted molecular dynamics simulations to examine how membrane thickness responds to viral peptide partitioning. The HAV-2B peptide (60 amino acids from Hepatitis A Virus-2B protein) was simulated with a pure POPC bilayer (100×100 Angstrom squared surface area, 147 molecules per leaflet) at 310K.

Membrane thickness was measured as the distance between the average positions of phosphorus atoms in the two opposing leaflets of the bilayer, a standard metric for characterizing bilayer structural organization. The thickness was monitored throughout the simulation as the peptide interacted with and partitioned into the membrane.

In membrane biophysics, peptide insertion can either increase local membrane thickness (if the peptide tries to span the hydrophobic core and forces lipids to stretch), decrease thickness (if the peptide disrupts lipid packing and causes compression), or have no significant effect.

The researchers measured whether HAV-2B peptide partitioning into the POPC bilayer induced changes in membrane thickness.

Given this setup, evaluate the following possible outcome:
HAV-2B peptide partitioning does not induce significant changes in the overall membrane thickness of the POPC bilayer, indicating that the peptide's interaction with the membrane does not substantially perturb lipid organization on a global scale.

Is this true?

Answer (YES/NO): NO